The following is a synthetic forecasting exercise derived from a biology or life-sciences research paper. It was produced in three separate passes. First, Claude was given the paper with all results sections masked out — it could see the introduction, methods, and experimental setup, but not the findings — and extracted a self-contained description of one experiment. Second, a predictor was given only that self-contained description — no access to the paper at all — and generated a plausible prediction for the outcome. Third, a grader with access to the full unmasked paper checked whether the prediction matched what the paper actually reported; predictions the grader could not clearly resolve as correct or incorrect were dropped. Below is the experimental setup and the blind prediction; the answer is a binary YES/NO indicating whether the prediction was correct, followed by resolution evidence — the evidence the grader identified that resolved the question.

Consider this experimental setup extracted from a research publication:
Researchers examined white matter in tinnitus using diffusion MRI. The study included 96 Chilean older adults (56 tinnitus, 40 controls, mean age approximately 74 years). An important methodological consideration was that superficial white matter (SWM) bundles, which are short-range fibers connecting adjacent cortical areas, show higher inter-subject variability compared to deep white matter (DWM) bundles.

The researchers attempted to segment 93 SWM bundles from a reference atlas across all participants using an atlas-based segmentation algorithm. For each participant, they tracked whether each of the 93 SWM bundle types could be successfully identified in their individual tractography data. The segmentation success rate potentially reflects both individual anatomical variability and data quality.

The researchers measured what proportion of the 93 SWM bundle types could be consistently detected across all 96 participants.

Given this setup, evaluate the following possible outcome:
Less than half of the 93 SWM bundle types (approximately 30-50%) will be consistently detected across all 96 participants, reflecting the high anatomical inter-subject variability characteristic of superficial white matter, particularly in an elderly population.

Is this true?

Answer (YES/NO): NO